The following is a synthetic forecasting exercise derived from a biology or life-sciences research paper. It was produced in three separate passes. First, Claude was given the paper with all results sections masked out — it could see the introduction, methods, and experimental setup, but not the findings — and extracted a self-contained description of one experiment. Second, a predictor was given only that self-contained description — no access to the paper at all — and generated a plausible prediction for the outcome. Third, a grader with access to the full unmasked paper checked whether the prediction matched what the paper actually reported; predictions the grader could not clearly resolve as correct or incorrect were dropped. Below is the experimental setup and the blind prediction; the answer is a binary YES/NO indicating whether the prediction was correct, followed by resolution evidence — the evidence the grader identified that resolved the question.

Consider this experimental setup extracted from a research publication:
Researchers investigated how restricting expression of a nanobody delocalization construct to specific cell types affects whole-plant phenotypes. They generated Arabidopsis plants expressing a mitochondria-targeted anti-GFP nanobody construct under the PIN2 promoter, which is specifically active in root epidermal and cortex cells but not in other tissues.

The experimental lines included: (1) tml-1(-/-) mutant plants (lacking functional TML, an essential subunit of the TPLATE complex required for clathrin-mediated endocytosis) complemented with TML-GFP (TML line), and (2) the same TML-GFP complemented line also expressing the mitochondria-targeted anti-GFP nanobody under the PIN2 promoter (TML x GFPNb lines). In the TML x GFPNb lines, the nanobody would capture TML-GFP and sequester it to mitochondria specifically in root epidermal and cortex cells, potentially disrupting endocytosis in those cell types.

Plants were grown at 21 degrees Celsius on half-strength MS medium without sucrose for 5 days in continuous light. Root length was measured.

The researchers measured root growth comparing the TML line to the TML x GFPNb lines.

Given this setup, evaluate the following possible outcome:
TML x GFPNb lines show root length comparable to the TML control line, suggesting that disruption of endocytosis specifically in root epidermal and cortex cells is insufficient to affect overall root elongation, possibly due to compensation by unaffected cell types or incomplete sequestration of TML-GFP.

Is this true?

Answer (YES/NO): YES